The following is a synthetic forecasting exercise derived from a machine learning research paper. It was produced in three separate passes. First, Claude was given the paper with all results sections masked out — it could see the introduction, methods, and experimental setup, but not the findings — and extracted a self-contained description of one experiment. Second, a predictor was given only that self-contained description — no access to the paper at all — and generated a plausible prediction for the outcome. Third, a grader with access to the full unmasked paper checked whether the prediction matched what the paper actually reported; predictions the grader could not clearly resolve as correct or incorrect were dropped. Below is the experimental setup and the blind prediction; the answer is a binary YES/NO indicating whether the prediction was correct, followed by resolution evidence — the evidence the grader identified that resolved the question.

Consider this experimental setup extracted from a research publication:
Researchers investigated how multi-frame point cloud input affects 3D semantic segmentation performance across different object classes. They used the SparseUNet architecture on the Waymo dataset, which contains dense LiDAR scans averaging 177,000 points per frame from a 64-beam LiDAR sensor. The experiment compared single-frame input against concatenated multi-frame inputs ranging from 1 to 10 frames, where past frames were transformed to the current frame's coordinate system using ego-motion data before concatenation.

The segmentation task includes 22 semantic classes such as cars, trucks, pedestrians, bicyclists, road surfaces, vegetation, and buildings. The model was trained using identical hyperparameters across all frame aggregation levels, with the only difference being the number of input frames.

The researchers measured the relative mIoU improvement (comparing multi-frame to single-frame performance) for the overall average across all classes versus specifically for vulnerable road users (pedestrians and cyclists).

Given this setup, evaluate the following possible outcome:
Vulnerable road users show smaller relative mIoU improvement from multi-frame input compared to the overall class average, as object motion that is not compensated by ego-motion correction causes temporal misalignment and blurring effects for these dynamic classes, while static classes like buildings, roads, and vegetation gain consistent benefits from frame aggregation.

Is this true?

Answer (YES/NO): NO